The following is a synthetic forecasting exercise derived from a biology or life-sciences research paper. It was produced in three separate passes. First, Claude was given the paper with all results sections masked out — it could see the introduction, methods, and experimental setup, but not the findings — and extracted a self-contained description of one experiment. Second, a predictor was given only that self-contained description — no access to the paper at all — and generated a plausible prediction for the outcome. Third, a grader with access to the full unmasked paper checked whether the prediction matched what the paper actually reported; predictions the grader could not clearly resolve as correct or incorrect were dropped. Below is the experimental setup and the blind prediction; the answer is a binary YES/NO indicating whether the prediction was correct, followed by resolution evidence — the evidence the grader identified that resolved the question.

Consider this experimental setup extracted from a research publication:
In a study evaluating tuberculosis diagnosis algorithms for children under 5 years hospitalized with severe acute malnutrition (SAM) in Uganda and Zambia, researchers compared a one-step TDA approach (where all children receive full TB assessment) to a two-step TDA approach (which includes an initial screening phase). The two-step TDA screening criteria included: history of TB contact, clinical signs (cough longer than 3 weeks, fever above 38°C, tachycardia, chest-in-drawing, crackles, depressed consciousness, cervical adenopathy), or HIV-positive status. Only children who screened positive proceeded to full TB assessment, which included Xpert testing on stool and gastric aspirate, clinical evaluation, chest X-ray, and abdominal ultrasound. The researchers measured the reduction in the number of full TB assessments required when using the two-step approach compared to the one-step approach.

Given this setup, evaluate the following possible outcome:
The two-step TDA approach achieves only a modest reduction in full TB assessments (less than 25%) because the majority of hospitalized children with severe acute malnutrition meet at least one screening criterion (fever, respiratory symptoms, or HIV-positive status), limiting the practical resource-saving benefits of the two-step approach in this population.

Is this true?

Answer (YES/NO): NO